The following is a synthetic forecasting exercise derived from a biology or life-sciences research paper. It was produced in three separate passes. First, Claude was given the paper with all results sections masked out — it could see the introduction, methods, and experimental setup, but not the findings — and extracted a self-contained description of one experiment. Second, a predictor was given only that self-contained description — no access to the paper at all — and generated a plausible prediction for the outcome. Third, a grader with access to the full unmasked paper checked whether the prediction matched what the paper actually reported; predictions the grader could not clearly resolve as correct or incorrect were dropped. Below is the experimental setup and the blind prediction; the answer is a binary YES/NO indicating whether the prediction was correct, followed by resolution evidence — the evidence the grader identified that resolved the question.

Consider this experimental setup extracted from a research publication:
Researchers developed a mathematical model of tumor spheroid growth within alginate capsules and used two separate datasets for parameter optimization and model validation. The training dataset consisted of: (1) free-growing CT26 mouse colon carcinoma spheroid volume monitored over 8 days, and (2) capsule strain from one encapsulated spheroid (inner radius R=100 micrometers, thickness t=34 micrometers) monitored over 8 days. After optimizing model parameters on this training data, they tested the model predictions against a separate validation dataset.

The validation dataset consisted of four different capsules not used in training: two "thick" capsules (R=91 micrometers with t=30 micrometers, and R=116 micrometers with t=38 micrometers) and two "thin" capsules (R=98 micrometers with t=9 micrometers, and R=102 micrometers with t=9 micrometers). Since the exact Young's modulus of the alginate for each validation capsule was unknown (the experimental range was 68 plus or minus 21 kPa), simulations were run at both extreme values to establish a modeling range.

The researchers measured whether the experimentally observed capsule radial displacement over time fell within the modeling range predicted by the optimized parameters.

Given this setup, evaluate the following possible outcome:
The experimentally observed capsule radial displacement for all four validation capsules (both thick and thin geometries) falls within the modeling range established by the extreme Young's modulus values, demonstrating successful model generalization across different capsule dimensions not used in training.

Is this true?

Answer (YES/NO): NO